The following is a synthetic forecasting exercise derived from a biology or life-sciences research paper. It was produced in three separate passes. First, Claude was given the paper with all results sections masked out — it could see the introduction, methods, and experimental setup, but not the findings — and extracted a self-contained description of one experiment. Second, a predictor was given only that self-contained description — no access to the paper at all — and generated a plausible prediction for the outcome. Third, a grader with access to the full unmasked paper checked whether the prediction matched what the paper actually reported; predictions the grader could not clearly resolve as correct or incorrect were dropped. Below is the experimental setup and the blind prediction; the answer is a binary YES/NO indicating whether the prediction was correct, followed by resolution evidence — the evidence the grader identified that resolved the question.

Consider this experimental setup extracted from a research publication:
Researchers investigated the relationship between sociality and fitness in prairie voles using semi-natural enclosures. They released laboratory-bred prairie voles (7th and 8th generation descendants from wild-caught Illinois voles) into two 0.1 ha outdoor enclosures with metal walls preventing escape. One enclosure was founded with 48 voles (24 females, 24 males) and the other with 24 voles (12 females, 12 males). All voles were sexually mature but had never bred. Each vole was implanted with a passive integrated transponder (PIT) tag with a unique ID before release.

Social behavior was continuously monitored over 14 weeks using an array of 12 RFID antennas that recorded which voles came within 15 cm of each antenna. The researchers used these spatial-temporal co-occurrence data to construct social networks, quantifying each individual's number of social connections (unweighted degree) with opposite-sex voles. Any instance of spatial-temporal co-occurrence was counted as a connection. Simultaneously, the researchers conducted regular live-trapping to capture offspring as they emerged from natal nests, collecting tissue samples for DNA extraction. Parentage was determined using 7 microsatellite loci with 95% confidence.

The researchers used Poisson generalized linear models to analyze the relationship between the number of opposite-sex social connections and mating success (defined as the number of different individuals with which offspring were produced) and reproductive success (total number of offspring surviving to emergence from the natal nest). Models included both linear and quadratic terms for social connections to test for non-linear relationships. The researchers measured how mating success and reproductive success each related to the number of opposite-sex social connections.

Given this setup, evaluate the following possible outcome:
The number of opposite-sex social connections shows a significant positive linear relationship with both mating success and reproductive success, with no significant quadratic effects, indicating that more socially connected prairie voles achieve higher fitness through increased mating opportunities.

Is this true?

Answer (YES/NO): NO